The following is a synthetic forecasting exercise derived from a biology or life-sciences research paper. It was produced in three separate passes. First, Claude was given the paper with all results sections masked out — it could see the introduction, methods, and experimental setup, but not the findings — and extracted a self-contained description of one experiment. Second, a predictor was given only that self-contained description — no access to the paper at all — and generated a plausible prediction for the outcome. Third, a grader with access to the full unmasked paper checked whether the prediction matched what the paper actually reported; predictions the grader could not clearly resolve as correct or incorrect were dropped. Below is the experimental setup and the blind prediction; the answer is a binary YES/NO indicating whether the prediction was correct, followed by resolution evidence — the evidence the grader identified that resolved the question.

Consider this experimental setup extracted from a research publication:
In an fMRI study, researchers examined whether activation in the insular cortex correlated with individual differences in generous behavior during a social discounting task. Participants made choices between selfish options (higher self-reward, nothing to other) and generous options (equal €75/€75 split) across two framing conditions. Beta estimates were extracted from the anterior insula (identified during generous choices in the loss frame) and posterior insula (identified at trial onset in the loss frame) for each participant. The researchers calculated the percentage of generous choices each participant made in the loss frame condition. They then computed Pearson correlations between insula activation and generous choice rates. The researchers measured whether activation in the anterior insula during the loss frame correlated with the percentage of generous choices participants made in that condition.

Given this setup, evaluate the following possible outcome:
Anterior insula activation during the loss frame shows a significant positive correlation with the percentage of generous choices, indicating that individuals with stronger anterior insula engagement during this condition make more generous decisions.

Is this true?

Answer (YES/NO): YES